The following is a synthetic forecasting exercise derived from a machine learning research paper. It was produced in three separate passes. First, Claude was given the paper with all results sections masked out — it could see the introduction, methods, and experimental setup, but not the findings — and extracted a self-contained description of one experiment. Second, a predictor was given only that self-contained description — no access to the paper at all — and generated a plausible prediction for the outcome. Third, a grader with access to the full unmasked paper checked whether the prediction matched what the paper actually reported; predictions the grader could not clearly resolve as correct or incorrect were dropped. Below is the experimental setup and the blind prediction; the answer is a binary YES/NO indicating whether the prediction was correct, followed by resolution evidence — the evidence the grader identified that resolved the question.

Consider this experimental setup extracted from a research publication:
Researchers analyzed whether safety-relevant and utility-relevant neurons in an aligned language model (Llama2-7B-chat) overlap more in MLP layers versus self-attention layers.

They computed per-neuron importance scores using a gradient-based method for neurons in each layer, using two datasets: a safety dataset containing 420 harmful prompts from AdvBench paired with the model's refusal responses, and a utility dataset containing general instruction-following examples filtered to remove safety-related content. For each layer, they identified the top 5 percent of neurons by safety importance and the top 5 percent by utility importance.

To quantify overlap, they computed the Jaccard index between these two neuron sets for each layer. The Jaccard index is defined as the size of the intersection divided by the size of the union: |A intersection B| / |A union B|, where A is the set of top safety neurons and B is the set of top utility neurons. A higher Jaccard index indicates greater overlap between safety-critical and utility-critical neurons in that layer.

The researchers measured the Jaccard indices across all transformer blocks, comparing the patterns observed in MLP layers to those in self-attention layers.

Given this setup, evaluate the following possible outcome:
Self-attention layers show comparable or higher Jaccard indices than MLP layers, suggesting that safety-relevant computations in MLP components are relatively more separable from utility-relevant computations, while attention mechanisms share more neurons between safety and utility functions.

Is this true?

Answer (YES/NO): YES